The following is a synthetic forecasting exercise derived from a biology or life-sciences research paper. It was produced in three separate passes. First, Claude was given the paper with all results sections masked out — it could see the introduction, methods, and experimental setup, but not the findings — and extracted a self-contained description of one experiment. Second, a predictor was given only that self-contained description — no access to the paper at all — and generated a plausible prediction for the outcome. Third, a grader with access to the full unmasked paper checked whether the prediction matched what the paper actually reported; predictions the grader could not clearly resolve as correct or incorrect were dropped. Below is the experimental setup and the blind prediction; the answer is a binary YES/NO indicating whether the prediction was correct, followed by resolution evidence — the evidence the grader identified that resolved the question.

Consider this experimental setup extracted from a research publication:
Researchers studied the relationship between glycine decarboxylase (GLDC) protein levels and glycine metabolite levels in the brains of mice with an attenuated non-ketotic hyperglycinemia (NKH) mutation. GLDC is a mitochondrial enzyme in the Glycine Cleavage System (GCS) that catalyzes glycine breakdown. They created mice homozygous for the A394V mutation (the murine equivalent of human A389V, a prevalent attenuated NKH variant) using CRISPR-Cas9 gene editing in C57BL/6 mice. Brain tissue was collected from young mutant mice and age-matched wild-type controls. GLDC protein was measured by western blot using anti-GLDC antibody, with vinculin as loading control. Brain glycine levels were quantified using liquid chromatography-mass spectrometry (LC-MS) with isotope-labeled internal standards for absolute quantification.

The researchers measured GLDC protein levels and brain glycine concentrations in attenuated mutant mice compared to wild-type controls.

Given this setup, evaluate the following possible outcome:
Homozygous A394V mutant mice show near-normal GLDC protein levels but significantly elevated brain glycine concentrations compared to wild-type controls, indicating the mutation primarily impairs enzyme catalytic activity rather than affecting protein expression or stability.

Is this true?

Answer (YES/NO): NO